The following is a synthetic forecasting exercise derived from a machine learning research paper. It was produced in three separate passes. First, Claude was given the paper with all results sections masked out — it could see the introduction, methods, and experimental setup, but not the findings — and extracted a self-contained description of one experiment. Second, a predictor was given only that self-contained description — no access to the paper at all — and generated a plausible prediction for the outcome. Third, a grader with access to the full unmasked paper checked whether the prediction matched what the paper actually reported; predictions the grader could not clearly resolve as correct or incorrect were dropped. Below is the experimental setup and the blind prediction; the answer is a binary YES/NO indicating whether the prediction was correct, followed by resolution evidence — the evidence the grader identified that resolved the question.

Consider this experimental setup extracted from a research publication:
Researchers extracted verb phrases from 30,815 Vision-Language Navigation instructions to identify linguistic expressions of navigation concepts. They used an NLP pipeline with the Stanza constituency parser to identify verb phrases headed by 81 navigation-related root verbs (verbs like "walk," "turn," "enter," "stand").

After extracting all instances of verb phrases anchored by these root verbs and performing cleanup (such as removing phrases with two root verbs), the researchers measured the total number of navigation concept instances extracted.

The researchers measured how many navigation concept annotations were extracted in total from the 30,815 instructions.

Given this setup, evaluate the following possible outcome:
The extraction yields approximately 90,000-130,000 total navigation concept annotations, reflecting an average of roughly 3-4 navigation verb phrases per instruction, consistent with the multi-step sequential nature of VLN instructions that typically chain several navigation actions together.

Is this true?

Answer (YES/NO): NO